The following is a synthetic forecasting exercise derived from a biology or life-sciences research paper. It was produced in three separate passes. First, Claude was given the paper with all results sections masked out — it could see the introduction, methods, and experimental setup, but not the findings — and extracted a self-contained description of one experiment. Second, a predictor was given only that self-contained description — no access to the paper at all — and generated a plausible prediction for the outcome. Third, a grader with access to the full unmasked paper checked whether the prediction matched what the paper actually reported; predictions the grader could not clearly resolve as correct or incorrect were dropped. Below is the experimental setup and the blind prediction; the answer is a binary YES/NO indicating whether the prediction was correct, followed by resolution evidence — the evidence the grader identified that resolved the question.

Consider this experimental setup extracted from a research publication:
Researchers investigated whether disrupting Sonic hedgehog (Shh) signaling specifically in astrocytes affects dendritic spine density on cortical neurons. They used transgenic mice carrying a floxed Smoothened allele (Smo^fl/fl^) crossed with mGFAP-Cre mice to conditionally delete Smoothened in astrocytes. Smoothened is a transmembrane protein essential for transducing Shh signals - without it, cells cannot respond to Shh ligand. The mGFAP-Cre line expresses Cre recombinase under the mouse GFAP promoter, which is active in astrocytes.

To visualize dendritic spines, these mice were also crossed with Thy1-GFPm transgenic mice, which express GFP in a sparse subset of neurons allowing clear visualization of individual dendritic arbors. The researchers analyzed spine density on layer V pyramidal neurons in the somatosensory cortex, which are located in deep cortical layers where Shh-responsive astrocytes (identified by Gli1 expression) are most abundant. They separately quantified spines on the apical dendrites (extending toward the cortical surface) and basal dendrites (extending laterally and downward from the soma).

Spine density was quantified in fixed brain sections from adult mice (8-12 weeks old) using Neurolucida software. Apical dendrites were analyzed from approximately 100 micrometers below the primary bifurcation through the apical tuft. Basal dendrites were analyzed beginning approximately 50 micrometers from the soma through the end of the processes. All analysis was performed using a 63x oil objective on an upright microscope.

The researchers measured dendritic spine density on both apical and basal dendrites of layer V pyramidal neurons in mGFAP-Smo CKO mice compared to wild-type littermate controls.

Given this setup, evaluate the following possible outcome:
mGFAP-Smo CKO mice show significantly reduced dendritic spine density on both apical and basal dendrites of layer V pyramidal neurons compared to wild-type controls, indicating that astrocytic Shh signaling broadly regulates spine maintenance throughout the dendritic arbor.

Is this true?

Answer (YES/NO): NO